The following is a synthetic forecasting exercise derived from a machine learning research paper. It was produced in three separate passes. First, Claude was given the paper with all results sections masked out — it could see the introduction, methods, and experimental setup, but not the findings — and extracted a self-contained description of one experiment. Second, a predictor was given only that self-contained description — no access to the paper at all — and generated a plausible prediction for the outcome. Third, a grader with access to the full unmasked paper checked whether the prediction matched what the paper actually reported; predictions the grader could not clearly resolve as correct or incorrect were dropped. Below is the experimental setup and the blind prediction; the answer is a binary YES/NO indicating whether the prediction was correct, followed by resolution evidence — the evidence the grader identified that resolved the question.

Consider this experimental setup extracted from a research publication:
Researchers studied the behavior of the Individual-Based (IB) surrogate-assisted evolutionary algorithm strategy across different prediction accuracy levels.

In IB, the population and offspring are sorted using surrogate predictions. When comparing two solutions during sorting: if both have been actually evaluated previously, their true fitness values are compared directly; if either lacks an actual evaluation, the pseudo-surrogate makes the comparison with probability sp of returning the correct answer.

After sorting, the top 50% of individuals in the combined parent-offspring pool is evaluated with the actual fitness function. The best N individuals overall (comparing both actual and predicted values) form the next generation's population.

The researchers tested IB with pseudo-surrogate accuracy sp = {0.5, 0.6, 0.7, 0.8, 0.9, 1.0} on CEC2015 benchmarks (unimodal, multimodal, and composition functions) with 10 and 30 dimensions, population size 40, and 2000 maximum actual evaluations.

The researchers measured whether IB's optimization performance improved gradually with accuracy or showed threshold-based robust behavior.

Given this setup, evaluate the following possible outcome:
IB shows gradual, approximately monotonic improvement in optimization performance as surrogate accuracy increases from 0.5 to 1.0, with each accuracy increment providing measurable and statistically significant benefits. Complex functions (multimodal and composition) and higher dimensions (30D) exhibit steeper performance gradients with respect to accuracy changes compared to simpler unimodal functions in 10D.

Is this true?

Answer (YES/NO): NO